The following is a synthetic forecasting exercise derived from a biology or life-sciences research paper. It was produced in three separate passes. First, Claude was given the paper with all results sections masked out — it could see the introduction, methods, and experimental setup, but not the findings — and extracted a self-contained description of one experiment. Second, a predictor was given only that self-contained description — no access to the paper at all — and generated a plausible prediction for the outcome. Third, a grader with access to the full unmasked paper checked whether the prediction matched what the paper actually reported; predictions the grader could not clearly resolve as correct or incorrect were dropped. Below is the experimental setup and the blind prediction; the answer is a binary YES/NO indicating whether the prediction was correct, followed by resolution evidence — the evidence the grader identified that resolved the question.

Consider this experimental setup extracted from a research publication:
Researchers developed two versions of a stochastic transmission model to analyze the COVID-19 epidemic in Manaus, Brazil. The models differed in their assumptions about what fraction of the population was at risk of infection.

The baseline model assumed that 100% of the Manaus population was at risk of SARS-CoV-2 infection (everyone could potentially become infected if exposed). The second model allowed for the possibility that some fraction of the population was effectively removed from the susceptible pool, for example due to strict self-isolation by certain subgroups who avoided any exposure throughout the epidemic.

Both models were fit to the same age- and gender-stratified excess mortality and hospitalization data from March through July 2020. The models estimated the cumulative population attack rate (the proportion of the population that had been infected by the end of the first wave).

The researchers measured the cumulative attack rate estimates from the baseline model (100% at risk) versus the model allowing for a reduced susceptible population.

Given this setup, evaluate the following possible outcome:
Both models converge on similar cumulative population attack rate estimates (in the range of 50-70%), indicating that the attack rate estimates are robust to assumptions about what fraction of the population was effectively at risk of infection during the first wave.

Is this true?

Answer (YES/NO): NO